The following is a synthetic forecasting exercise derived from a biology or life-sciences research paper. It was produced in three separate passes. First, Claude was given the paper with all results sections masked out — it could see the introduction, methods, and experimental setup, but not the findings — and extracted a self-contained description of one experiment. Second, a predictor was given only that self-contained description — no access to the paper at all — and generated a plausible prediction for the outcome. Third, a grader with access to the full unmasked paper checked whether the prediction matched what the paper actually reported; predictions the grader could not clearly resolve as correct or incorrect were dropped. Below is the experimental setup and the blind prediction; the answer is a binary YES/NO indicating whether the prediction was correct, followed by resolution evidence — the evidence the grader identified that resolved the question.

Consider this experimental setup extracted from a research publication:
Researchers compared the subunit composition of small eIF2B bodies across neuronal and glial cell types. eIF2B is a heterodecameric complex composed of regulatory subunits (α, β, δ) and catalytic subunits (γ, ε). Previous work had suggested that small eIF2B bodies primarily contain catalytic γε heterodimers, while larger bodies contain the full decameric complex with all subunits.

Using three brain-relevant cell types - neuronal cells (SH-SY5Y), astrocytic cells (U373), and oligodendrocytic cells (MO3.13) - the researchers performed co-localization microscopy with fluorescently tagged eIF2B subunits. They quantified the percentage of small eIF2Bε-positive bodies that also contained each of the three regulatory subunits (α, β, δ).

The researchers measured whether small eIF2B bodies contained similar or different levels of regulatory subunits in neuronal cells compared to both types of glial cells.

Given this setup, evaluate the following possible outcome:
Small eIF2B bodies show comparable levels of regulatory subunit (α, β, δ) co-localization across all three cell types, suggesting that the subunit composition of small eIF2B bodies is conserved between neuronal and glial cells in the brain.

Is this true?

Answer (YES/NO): NO